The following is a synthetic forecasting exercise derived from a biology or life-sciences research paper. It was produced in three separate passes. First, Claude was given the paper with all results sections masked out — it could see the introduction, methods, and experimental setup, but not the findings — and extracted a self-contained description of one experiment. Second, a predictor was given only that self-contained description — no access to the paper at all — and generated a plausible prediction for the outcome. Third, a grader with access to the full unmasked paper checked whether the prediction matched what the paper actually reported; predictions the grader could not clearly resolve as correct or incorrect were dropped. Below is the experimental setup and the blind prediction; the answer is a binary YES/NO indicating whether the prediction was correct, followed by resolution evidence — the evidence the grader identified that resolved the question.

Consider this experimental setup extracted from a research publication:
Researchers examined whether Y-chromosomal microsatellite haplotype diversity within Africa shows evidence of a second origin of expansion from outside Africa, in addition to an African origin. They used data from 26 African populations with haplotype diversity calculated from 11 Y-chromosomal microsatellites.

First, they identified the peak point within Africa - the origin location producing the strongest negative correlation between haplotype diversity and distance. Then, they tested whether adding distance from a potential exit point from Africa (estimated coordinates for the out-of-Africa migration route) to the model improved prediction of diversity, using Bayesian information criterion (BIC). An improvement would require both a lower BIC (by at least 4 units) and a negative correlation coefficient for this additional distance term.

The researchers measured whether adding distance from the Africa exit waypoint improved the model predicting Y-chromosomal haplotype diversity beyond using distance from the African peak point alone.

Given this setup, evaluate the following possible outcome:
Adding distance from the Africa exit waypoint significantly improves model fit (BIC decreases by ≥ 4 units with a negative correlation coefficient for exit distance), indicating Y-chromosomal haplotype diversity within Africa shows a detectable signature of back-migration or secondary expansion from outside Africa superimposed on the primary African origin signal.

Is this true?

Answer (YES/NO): NO